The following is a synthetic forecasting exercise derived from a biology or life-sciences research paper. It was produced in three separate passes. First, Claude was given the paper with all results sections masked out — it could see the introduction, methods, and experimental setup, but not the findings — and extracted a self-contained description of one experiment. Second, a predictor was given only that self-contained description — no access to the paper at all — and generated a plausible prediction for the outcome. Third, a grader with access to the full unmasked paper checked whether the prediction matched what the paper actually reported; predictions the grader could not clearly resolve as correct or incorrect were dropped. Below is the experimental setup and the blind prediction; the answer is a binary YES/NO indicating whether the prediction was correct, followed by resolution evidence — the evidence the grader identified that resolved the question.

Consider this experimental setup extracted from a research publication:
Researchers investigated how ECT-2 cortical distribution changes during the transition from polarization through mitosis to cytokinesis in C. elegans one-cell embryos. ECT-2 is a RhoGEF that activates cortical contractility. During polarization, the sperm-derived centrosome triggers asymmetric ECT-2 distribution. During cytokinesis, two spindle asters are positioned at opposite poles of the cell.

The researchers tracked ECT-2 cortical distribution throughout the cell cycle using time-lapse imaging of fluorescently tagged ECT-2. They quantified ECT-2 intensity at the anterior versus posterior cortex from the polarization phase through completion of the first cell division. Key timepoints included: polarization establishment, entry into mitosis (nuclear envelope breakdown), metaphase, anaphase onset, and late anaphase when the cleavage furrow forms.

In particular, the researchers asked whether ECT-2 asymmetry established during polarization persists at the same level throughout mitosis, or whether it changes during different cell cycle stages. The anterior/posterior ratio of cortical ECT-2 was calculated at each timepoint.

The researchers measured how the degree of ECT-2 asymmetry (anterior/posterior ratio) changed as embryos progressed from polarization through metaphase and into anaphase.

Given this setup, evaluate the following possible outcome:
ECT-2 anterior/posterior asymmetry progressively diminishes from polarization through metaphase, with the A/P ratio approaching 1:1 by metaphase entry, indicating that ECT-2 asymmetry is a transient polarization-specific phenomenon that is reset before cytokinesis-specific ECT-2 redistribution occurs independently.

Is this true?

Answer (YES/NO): NO